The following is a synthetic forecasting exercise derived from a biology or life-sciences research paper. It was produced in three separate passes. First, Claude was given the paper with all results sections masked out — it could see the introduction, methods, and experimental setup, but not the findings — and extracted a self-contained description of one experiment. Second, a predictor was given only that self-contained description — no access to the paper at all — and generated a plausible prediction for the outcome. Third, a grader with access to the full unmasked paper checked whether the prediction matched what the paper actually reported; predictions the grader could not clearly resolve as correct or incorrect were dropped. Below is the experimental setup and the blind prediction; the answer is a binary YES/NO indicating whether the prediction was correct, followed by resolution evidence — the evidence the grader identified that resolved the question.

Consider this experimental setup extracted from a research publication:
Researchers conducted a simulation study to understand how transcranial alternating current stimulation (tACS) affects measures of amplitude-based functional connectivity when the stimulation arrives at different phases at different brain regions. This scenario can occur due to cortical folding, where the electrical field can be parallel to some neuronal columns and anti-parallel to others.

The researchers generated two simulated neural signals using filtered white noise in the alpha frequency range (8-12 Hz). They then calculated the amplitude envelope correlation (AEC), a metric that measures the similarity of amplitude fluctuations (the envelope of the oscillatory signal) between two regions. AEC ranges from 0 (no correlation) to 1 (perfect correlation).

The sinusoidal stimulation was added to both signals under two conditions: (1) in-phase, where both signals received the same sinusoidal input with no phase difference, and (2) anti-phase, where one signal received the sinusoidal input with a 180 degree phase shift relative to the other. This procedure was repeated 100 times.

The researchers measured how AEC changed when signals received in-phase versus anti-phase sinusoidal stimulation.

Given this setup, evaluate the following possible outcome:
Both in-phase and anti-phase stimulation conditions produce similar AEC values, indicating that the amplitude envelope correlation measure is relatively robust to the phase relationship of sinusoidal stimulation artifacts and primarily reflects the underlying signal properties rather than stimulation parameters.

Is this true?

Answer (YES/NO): NO